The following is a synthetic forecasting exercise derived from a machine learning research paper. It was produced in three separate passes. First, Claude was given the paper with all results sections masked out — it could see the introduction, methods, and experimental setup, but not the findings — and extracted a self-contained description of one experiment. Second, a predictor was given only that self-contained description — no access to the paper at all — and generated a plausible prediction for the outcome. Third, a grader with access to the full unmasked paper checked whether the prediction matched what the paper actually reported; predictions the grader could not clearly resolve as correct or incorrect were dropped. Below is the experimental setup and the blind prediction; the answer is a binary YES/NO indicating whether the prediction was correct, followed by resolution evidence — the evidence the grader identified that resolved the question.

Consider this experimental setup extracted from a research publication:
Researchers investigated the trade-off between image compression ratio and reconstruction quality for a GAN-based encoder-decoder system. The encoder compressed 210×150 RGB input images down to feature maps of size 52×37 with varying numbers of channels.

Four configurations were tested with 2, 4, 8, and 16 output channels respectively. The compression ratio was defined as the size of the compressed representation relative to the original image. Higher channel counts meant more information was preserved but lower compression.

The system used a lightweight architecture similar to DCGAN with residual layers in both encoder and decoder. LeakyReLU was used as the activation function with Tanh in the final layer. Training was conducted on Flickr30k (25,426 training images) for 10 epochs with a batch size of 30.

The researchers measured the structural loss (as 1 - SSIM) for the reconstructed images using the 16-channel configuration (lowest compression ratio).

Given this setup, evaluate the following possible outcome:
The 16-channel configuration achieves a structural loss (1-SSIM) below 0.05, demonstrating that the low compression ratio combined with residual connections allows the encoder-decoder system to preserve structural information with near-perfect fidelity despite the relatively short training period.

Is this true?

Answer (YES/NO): NO